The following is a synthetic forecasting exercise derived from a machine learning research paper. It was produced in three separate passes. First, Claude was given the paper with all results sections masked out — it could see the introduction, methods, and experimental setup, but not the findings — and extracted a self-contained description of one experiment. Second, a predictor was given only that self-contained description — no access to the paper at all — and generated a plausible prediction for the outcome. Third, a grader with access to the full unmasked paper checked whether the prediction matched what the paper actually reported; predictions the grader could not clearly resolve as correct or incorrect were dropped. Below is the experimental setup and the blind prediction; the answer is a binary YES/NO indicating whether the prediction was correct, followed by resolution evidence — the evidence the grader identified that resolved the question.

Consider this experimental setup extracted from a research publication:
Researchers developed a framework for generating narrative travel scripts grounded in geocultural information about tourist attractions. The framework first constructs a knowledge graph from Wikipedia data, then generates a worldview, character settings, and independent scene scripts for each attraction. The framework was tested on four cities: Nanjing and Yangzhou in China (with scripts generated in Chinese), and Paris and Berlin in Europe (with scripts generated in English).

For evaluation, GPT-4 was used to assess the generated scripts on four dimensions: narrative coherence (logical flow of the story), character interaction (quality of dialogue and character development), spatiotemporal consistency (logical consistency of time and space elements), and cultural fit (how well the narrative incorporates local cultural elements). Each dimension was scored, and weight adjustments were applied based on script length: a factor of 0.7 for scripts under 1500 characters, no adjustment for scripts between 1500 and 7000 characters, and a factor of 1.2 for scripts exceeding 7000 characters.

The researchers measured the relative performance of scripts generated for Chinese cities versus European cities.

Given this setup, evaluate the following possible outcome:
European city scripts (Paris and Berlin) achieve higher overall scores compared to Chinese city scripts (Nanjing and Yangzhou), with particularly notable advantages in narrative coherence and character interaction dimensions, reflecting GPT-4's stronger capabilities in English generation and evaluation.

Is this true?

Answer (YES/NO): NO